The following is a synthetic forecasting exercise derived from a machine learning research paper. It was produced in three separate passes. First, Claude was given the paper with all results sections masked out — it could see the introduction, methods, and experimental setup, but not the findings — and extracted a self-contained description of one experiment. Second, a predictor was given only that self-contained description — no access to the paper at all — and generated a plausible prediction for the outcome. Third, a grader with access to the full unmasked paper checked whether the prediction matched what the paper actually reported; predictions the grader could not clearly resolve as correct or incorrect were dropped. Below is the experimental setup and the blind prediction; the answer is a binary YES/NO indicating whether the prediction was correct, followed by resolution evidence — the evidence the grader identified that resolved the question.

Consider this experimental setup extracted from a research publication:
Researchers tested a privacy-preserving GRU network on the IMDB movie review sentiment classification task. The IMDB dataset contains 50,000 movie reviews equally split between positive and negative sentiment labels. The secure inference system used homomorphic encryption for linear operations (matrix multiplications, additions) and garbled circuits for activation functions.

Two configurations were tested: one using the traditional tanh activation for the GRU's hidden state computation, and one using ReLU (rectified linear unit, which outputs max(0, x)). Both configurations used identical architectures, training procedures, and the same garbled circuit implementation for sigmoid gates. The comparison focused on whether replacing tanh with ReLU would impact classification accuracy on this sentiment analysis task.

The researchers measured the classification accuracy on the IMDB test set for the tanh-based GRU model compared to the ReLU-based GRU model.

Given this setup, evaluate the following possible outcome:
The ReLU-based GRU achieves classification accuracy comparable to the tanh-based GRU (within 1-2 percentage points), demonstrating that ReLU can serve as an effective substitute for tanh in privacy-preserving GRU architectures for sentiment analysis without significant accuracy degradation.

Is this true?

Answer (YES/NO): YES